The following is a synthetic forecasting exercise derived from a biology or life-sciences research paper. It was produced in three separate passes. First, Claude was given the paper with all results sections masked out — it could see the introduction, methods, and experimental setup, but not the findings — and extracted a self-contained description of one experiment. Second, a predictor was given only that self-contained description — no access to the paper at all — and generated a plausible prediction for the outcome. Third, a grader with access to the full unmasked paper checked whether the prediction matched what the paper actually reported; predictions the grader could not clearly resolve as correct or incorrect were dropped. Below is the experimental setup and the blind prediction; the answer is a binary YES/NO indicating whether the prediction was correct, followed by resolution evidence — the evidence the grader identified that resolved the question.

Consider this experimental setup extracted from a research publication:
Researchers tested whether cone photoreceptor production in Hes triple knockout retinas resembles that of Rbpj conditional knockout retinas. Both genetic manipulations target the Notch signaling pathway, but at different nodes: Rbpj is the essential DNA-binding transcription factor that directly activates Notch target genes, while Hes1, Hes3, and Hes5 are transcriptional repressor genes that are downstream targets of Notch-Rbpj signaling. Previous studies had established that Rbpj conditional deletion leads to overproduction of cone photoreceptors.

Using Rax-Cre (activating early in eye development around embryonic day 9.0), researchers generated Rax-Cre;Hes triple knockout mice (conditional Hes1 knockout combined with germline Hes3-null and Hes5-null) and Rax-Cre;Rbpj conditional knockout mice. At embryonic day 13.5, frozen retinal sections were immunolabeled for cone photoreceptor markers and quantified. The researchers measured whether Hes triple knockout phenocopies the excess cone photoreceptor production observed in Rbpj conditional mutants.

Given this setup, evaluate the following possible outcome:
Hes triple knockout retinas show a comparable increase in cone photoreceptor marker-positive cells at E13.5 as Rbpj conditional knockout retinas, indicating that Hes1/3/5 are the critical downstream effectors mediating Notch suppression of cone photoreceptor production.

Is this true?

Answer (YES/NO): NO